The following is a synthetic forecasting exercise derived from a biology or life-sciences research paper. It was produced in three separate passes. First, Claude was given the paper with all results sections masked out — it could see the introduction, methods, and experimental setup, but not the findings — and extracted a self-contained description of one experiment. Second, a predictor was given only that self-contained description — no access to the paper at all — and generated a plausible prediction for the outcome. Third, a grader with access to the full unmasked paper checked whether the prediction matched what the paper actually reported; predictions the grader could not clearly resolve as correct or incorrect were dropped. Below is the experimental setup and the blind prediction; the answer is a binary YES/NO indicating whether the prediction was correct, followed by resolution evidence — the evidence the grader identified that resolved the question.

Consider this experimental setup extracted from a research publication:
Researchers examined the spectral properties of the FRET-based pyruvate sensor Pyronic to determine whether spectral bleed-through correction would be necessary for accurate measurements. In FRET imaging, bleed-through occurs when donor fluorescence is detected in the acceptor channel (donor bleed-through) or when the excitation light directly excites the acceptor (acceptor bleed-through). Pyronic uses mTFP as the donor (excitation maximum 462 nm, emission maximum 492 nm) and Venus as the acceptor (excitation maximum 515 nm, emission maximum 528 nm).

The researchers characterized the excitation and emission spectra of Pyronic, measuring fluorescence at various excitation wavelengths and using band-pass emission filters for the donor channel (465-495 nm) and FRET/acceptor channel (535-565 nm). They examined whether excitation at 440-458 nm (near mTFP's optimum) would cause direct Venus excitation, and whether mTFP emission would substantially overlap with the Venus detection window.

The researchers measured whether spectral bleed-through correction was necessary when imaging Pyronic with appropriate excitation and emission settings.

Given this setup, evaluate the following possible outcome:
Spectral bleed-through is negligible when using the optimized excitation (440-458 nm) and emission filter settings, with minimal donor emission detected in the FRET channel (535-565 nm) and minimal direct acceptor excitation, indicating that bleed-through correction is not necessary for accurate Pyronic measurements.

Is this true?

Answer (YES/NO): YES